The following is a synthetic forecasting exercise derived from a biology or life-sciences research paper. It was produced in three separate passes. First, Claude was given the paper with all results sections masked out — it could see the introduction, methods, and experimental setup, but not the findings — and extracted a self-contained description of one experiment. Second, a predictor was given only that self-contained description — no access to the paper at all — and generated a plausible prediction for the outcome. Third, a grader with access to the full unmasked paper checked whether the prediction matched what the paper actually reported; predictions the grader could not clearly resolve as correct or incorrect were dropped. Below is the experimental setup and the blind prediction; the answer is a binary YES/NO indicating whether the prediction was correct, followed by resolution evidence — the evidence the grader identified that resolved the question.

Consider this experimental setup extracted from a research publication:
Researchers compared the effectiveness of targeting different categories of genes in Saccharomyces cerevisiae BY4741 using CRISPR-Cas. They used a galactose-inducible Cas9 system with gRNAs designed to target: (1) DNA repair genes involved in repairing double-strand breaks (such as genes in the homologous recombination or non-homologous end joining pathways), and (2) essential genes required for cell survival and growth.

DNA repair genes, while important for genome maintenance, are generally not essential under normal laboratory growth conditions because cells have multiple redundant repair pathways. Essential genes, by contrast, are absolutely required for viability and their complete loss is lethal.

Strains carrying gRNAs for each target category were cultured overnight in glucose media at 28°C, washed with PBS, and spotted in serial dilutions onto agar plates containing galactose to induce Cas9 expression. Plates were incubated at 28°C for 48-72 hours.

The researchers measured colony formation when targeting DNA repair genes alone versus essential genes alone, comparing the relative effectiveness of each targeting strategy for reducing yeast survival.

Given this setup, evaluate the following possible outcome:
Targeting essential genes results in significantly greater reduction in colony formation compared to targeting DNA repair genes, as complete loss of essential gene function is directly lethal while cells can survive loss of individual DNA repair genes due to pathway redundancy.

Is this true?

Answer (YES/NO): NO